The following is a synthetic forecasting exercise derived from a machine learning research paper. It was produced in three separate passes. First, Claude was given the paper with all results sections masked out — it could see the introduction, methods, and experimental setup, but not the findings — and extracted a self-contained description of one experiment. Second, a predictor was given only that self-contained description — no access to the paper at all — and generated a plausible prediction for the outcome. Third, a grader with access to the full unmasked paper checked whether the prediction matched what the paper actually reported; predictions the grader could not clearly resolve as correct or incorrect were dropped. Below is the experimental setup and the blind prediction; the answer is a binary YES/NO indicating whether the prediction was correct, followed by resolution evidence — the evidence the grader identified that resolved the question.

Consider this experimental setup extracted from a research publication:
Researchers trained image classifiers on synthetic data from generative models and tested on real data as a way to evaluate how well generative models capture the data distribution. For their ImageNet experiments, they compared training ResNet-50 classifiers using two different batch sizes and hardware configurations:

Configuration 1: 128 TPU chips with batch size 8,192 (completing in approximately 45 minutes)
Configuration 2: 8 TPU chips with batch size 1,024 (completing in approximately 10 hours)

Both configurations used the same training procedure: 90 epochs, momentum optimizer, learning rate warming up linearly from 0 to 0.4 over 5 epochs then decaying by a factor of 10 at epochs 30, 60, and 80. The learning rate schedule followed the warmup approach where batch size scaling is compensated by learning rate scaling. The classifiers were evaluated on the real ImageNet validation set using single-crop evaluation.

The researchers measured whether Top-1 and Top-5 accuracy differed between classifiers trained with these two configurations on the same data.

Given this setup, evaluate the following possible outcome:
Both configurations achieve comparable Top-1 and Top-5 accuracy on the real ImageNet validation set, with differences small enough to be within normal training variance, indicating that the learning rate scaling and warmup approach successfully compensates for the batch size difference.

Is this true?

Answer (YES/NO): YES